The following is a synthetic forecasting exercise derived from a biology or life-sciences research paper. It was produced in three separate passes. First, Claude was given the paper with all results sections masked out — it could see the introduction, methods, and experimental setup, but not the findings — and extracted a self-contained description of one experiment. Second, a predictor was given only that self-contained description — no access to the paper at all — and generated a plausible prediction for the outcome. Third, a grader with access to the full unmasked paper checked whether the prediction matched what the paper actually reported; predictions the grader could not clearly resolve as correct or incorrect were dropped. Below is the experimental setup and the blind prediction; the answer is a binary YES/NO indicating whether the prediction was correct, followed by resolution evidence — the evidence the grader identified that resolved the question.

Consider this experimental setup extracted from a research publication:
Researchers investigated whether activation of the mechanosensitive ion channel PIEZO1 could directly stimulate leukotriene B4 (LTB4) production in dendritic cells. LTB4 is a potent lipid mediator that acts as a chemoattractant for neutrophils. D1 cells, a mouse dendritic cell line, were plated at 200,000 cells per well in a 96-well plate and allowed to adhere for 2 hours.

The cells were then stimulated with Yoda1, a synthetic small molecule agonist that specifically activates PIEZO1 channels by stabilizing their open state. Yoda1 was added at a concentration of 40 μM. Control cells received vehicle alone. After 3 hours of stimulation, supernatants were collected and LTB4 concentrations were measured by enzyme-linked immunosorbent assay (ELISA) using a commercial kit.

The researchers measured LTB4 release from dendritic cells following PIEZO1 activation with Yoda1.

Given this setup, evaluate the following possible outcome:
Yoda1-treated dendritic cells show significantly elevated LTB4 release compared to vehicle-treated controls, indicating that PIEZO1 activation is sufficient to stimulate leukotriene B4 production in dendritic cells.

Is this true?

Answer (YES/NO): YES